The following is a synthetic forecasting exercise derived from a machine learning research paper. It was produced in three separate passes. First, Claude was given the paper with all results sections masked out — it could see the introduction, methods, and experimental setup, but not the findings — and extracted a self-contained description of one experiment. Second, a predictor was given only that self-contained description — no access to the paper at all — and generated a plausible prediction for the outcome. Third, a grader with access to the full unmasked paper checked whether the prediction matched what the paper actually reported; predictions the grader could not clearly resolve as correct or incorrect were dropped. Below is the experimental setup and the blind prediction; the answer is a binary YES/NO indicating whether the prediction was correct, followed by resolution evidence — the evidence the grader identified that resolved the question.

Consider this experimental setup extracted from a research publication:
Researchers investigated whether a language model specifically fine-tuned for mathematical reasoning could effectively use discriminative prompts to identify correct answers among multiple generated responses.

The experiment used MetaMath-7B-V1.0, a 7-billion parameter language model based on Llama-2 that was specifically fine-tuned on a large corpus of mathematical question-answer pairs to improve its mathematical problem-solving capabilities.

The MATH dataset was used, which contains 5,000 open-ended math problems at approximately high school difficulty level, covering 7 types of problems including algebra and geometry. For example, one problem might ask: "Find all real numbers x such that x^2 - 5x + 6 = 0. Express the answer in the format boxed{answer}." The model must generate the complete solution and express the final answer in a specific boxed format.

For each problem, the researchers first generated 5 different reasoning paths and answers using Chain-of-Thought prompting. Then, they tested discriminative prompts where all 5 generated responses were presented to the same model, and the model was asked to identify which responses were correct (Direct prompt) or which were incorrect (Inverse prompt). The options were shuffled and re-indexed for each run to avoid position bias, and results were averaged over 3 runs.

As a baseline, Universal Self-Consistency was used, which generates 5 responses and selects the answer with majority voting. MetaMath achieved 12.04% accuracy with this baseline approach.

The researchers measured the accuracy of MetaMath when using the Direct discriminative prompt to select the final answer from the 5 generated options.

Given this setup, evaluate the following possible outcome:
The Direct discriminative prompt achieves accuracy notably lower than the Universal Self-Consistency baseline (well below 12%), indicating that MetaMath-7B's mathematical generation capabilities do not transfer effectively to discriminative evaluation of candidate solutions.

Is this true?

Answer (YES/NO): YES